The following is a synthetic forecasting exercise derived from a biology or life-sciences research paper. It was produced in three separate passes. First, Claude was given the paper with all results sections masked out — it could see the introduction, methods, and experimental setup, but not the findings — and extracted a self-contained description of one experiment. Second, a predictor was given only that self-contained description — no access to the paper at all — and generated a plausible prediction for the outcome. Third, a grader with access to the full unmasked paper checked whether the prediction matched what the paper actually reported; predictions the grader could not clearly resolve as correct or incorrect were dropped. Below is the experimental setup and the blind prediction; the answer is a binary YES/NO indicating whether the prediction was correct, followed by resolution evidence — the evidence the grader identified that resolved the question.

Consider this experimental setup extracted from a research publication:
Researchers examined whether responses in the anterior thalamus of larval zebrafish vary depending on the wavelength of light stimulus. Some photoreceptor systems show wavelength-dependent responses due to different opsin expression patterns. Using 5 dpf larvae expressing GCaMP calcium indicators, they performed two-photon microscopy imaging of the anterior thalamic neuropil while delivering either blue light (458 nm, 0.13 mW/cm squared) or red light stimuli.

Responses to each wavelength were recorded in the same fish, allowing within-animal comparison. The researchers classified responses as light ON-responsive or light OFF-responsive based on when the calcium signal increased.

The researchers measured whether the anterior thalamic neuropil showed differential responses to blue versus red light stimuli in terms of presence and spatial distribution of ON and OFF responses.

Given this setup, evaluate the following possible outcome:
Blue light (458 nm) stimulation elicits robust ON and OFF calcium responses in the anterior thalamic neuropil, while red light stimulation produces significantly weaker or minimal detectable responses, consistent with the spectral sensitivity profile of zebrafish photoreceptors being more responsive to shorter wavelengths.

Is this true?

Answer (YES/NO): YES